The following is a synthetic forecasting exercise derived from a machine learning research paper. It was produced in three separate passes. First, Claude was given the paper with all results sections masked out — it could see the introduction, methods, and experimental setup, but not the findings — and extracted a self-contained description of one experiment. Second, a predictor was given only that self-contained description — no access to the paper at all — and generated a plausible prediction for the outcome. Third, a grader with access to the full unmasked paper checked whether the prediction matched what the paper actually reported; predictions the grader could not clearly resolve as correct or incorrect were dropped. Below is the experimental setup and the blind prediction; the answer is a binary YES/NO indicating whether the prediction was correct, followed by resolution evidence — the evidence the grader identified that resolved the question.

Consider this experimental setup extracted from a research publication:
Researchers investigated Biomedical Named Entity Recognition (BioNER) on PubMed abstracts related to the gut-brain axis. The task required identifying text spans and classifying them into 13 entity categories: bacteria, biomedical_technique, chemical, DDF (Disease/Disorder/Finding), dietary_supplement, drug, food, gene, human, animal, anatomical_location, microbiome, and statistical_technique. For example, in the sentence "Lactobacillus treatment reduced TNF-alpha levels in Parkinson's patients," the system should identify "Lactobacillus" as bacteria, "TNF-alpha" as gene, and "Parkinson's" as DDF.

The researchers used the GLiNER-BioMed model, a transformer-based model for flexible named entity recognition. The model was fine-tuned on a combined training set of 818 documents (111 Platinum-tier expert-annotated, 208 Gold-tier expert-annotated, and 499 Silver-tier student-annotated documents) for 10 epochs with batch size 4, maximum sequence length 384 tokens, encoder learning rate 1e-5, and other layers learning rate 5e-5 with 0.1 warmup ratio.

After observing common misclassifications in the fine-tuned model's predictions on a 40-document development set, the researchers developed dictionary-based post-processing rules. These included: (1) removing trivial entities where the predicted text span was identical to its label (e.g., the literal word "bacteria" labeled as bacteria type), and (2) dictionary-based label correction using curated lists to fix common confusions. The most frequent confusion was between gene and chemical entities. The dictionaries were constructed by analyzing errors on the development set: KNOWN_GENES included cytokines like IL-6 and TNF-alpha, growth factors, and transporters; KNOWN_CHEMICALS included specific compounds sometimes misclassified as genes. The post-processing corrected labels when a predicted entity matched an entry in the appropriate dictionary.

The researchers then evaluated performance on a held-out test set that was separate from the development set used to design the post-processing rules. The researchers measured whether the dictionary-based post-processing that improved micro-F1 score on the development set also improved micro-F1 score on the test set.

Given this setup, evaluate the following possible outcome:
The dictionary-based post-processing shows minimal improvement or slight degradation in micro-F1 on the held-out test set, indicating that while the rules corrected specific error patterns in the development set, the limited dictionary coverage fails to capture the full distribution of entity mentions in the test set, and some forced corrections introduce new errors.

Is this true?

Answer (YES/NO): YES